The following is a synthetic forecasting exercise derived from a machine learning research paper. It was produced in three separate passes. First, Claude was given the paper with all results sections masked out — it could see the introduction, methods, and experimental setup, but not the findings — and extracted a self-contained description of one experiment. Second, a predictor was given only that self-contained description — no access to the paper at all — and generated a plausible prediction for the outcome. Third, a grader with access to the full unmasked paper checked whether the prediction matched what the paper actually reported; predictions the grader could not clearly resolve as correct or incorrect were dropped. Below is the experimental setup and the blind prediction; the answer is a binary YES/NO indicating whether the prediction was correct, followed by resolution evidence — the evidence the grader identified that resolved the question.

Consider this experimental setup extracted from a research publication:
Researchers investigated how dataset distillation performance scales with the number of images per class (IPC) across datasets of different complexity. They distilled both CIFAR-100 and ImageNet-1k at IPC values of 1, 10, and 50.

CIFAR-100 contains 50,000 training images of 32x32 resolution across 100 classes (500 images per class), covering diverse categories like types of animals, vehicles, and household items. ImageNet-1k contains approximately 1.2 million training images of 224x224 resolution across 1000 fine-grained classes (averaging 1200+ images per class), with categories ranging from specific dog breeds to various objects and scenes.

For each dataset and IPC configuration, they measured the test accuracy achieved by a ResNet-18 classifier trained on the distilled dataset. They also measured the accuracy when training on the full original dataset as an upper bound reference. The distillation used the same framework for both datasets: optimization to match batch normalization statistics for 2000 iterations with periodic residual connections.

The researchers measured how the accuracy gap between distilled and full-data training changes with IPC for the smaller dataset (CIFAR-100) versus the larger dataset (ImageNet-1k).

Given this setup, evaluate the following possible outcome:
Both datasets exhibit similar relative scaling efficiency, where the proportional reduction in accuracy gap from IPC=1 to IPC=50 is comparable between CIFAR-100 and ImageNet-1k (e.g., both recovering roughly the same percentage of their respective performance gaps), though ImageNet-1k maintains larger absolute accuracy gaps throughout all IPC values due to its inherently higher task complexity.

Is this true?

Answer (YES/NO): YES